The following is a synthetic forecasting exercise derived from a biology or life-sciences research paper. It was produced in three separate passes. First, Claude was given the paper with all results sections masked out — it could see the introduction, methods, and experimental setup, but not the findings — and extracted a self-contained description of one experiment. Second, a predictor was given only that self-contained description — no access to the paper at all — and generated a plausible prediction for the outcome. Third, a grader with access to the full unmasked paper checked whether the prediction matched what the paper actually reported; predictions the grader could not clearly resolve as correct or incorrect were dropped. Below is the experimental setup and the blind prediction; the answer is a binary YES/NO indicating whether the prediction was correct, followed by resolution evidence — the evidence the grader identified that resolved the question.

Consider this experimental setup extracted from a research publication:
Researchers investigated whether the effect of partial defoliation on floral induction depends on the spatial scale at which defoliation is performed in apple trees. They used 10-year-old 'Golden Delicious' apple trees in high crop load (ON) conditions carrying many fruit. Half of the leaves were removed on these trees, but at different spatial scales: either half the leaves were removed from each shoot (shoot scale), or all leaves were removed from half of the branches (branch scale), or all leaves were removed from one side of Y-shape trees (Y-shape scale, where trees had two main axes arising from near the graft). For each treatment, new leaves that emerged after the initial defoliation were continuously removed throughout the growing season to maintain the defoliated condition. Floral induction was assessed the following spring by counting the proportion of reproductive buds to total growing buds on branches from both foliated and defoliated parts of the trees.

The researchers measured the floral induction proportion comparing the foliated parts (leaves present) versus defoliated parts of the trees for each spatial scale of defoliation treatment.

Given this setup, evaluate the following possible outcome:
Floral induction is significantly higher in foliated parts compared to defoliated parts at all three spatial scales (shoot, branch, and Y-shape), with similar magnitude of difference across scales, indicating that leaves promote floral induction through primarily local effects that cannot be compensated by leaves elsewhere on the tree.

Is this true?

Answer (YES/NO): NO